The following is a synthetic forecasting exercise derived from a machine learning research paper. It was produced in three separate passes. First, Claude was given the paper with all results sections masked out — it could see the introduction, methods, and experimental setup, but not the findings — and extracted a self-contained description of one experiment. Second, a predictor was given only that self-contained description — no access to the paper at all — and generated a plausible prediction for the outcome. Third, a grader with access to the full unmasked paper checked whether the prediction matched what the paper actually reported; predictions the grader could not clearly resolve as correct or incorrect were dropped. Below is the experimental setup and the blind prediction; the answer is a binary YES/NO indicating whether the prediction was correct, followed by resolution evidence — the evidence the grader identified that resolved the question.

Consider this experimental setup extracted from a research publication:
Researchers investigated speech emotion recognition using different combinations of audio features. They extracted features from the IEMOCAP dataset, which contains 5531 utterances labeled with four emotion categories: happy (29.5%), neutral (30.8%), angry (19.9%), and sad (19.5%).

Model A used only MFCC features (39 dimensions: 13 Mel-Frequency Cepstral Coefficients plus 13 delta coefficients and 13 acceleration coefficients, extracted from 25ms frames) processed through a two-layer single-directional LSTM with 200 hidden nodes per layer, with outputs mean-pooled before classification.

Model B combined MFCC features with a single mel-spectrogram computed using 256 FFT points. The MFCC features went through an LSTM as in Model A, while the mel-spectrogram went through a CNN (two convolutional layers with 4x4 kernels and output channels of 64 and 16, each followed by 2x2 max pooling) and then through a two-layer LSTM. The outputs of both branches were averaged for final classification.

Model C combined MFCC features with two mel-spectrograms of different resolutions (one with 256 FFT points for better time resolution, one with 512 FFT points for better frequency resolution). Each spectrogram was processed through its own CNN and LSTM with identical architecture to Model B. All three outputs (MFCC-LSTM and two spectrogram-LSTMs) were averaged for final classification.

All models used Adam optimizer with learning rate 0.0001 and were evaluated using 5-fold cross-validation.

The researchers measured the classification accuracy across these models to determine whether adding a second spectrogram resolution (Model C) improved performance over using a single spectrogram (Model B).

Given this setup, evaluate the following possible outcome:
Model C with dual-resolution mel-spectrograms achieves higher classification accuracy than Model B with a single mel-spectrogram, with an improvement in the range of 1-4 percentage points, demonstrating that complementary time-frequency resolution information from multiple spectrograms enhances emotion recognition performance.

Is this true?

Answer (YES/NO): NO